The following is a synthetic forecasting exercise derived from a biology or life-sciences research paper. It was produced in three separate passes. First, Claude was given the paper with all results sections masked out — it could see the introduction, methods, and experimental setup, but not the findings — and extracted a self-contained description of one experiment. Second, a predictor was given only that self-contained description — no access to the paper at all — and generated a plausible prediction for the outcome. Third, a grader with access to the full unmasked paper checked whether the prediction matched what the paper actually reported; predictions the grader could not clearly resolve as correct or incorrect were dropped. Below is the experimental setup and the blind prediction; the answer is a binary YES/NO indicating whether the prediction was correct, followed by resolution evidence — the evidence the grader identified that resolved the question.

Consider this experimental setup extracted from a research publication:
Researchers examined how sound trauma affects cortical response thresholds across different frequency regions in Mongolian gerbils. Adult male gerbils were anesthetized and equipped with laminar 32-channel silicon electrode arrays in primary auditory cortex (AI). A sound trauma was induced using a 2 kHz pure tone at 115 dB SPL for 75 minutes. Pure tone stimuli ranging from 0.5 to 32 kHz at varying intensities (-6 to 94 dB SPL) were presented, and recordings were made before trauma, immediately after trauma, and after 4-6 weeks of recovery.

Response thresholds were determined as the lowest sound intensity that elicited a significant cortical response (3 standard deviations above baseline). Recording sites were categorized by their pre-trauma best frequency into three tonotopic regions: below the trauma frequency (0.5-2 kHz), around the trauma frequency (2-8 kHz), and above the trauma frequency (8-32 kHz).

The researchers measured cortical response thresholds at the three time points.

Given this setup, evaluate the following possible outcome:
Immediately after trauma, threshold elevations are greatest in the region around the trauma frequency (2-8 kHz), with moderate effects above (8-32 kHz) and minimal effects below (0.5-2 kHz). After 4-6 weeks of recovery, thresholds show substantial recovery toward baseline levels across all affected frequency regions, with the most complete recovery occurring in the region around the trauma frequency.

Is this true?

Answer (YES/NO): NO